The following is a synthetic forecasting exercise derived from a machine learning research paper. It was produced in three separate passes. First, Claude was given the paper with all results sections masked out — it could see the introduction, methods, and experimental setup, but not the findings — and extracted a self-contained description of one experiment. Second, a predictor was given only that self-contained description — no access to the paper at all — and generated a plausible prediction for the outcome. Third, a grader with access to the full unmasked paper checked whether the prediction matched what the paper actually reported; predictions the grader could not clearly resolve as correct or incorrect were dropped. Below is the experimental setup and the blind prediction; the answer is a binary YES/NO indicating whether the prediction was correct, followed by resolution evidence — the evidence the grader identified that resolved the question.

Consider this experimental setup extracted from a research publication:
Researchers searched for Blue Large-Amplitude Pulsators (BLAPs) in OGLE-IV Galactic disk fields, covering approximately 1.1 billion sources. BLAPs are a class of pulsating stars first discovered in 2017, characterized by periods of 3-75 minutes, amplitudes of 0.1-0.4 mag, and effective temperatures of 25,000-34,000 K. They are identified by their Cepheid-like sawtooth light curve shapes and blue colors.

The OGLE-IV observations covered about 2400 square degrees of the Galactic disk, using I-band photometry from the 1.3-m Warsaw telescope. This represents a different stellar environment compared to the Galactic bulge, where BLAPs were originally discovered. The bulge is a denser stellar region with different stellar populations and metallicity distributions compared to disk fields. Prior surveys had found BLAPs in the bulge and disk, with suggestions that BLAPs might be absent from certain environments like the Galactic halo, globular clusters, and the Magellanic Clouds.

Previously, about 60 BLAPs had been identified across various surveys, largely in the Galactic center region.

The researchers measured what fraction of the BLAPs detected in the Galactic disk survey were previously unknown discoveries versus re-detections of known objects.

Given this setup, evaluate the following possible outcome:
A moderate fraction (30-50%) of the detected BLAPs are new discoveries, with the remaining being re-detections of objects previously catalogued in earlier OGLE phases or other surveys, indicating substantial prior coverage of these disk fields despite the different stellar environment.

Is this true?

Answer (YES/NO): NO